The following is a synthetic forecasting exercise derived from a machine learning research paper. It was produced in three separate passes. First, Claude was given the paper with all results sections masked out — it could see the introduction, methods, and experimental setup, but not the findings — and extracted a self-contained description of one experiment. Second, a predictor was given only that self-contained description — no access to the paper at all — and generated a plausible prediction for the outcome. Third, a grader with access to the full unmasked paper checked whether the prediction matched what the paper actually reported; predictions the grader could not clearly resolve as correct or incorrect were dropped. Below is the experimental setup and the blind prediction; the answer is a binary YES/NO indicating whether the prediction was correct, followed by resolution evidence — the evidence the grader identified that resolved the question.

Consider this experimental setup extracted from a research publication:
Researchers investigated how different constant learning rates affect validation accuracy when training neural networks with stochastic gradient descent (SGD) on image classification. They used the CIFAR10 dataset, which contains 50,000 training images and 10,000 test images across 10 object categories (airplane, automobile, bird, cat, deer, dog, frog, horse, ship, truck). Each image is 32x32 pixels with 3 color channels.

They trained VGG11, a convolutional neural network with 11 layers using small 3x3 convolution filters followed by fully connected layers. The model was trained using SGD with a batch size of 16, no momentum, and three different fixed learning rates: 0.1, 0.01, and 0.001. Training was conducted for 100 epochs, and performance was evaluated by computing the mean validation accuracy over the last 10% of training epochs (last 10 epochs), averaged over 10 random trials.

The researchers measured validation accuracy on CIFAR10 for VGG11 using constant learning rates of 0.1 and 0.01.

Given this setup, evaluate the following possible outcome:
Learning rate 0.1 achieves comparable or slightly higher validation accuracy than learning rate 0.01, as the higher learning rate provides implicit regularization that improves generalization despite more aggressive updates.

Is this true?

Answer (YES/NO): NO